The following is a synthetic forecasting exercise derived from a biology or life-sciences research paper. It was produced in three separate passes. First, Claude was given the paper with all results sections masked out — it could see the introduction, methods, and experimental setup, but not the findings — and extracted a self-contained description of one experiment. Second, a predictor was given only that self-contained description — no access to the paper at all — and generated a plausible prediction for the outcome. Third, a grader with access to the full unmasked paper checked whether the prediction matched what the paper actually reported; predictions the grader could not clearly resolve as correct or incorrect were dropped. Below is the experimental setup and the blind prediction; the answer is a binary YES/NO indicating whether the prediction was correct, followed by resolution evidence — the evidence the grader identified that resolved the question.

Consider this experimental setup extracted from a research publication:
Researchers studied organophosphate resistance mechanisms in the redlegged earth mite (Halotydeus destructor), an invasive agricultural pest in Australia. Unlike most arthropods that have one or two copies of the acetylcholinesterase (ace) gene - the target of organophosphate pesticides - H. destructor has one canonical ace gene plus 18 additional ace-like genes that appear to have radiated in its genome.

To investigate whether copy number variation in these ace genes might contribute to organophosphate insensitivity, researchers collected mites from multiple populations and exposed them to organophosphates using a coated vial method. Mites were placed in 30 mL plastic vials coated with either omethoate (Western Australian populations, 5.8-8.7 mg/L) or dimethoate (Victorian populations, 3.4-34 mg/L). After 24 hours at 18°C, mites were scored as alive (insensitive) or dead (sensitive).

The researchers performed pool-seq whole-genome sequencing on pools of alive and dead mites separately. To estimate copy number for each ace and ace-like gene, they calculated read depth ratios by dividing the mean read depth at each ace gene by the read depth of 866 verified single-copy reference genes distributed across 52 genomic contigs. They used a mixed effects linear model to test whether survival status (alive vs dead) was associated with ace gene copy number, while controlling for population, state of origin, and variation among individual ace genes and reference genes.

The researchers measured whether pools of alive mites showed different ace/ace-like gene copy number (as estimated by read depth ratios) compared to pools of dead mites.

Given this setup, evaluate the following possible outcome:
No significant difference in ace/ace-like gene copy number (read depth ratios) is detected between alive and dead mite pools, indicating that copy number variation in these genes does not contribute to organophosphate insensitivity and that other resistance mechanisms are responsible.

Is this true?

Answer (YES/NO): NO